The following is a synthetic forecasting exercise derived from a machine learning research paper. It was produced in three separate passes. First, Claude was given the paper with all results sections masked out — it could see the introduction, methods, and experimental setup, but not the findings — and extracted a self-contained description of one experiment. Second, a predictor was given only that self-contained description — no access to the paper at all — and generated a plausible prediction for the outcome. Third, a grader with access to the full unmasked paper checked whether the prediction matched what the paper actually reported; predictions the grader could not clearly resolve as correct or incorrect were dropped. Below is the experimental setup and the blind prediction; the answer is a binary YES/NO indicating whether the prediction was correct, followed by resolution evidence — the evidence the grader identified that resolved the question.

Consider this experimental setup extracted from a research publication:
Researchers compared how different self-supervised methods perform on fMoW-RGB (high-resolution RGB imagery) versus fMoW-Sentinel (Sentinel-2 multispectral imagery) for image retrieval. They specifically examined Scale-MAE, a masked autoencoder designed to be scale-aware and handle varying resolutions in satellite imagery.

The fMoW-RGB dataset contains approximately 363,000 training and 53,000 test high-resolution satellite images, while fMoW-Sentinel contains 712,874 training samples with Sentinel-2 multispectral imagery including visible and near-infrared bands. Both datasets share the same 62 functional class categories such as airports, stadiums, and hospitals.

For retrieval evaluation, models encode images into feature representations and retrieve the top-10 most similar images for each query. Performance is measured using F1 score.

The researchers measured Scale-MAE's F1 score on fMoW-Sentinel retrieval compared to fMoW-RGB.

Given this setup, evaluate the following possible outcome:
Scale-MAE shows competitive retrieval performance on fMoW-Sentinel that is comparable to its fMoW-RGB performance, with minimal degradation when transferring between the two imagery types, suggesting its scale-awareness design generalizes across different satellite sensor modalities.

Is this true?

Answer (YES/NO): NO